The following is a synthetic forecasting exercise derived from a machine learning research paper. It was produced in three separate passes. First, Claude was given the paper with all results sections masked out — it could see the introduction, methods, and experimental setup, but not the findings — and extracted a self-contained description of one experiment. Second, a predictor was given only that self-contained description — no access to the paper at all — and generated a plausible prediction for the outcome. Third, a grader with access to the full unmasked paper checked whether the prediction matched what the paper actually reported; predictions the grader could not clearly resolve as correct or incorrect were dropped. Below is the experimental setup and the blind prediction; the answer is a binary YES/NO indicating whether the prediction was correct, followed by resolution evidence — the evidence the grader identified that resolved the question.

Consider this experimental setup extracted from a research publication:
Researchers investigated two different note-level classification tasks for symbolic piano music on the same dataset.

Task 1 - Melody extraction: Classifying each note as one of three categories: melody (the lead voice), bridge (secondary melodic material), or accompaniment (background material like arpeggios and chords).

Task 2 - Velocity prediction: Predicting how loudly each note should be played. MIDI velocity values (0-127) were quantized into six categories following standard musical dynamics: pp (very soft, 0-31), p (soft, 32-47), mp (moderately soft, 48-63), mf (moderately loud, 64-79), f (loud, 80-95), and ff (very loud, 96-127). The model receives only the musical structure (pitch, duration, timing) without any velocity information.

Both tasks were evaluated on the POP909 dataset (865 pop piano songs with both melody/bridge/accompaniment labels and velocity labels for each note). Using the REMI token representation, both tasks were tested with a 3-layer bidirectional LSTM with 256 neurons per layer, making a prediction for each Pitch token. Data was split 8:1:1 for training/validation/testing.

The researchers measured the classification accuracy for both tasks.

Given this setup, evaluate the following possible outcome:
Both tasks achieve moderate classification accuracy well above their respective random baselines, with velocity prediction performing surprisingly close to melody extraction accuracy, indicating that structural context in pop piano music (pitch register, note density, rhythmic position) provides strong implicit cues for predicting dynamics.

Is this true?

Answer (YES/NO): NO